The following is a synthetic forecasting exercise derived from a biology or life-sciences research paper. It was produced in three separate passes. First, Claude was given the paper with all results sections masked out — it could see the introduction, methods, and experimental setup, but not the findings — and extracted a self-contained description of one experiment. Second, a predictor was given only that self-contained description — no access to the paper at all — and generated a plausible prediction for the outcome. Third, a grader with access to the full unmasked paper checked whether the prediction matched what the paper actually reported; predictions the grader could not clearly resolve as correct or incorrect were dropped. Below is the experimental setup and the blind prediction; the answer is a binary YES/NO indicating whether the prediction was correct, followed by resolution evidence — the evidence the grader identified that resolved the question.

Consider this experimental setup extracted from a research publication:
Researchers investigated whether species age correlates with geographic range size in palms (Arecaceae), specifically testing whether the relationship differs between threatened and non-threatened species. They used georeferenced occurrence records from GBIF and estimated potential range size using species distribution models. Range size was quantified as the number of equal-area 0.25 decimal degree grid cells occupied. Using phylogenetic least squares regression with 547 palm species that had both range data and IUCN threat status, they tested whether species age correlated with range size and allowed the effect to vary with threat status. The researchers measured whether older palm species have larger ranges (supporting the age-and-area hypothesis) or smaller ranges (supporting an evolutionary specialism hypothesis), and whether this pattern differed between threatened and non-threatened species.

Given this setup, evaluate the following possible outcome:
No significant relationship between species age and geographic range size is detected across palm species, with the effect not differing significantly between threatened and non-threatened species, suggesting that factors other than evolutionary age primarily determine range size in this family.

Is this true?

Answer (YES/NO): YES